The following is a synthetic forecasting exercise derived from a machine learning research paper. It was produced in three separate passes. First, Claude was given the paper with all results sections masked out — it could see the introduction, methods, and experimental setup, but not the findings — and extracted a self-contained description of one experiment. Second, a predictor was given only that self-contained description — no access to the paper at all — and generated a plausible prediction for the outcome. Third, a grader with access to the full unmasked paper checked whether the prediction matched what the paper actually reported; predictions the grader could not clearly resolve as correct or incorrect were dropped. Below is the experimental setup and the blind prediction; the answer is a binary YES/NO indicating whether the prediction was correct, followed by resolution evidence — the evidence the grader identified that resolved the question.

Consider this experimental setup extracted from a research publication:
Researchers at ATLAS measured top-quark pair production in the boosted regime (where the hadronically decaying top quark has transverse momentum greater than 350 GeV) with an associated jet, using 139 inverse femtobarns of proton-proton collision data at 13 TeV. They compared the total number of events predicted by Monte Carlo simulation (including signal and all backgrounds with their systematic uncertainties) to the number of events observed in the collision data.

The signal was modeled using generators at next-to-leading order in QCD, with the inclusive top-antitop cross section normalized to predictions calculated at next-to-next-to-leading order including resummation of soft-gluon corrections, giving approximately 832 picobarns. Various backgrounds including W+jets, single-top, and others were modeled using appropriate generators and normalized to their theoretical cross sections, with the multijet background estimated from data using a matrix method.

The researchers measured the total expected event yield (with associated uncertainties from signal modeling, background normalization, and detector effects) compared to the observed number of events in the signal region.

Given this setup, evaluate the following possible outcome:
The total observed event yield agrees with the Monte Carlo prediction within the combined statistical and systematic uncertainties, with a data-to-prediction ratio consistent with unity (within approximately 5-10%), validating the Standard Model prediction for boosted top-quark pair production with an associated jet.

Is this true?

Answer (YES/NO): YES